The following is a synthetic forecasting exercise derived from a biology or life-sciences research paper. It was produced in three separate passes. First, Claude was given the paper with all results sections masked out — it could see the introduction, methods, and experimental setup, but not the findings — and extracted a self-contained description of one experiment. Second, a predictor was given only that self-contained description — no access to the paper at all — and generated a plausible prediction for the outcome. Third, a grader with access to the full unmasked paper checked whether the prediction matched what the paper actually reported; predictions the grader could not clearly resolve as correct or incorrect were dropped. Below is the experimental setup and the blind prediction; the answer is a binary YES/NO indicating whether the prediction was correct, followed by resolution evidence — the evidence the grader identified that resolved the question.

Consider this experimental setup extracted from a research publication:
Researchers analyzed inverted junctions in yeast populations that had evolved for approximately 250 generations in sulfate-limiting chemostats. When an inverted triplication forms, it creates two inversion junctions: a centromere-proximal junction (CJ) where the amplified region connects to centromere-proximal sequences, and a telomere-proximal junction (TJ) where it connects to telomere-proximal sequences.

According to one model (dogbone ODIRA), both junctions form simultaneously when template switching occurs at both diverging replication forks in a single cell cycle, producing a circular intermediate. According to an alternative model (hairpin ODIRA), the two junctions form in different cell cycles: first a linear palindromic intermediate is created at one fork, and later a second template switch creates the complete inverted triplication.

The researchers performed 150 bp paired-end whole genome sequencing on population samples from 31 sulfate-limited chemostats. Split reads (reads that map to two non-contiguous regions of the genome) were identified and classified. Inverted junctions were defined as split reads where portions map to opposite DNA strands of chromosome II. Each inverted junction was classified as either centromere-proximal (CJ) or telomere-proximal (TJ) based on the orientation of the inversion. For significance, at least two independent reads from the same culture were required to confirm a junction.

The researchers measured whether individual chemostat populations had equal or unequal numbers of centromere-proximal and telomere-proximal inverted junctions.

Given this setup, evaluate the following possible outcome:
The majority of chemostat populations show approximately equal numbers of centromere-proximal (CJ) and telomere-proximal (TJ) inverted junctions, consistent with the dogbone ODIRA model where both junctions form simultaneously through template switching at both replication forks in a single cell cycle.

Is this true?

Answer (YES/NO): NO